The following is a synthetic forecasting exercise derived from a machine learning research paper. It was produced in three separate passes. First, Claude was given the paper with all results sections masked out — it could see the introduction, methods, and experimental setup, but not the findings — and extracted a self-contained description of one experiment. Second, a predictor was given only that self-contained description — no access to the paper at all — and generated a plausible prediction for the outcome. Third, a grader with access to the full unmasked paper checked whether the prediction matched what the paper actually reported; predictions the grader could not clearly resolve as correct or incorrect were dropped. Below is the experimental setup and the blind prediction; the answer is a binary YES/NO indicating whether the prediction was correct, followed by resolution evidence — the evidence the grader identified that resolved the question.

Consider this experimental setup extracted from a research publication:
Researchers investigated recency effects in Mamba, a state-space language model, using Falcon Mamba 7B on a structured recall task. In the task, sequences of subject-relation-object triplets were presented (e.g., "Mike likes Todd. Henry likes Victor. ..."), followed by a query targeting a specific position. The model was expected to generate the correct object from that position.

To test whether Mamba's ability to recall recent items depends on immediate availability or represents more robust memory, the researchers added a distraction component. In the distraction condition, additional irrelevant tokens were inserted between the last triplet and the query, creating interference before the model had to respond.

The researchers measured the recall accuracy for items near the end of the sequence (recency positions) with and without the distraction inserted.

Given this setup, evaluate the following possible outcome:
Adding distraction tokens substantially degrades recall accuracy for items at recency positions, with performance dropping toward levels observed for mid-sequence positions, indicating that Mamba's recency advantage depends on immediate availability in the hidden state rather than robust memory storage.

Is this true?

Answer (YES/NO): YES